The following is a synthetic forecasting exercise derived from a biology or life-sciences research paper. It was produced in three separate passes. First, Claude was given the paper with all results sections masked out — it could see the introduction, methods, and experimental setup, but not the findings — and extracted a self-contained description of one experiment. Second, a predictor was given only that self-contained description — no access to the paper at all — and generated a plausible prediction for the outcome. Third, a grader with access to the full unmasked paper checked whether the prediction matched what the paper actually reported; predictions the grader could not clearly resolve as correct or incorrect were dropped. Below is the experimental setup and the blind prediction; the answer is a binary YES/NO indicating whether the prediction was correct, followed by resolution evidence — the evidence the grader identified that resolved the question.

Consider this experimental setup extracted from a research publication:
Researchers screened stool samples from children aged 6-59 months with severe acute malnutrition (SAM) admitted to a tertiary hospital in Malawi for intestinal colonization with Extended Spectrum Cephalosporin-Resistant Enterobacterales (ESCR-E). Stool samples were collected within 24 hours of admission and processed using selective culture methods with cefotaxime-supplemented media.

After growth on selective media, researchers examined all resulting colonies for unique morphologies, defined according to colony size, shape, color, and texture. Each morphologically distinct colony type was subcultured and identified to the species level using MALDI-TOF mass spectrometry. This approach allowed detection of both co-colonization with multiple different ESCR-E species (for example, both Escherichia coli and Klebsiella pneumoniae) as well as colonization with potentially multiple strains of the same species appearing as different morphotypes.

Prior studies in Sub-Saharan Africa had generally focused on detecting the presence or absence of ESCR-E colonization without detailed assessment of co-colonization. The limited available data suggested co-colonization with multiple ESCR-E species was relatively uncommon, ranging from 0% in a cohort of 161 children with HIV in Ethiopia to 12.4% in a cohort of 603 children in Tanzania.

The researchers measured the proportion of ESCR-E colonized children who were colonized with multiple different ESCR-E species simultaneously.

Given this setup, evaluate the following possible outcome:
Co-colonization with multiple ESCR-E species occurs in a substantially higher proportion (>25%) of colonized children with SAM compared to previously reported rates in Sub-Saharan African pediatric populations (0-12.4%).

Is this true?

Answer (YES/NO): YES